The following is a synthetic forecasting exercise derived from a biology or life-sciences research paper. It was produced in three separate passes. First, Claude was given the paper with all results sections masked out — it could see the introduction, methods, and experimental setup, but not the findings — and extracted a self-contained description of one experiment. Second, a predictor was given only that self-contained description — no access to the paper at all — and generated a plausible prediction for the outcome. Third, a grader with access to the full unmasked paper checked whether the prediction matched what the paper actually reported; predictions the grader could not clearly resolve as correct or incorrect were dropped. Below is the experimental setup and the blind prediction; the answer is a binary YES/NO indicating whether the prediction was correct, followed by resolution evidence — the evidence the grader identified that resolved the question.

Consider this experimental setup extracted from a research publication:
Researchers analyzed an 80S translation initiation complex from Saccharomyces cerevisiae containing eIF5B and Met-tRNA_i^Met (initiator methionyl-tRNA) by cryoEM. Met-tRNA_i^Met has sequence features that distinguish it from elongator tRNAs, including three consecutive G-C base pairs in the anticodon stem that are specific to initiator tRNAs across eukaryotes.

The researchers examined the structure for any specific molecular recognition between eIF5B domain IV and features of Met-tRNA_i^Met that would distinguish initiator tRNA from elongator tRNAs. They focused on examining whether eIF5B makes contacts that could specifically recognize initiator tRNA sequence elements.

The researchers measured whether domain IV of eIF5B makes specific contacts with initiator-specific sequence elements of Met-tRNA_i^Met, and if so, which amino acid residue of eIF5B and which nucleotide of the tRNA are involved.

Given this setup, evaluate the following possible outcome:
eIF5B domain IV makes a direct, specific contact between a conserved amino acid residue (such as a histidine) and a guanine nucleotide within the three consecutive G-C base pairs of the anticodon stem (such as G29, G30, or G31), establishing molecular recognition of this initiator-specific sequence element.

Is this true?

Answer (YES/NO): NO